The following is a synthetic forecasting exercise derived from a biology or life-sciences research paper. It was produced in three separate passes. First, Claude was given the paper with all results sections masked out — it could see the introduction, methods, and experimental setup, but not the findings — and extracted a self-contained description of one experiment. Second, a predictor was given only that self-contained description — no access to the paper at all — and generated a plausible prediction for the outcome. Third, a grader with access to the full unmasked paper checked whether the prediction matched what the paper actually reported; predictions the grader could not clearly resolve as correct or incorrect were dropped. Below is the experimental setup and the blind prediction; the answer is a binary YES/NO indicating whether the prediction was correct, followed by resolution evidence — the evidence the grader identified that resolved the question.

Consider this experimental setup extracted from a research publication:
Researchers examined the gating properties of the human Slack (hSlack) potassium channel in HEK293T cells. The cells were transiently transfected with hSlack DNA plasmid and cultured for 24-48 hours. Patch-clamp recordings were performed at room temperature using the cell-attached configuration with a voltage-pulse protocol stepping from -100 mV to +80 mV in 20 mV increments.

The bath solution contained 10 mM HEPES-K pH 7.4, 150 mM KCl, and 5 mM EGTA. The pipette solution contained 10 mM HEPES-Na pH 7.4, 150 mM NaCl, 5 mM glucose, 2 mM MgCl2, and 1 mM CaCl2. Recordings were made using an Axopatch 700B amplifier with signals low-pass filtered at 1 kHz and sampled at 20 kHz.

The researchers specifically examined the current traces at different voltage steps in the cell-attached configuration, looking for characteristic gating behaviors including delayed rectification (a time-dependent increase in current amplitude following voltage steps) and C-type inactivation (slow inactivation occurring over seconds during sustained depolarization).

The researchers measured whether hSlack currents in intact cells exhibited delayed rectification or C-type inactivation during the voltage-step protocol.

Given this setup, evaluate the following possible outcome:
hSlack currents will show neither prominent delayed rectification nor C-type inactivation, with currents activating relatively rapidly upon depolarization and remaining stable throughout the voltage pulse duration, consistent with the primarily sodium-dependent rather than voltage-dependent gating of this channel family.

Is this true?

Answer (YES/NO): NO